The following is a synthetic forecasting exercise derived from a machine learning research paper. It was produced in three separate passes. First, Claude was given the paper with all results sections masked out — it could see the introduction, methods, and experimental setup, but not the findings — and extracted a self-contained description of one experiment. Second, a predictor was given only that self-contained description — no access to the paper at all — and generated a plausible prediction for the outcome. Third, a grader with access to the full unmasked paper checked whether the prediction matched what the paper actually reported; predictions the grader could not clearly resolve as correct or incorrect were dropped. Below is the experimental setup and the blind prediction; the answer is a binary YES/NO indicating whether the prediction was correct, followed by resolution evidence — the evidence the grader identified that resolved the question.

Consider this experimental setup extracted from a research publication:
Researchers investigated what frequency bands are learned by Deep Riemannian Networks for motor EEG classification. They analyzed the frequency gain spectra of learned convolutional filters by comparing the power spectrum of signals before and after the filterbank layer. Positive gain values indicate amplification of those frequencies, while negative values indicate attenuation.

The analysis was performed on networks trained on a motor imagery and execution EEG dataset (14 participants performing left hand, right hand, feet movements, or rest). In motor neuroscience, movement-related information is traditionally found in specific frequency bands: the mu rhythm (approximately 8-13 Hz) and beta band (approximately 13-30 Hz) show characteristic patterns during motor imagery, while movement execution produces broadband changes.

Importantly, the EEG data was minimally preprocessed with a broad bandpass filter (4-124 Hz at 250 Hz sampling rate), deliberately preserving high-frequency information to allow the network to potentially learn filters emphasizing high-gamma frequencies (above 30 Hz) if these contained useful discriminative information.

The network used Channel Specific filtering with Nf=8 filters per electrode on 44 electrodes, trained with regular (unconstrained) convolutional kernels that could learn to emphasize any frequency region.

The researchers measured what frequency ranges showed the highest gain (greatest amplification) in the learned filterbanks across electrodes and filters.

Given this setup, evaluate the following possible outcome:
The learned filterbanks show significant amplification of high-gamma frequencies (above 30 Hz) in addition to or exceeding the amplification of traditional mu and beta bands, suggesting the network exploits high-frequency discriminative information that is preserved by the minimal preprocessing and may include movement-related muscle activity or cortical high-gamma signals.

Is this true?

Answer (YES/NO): YES